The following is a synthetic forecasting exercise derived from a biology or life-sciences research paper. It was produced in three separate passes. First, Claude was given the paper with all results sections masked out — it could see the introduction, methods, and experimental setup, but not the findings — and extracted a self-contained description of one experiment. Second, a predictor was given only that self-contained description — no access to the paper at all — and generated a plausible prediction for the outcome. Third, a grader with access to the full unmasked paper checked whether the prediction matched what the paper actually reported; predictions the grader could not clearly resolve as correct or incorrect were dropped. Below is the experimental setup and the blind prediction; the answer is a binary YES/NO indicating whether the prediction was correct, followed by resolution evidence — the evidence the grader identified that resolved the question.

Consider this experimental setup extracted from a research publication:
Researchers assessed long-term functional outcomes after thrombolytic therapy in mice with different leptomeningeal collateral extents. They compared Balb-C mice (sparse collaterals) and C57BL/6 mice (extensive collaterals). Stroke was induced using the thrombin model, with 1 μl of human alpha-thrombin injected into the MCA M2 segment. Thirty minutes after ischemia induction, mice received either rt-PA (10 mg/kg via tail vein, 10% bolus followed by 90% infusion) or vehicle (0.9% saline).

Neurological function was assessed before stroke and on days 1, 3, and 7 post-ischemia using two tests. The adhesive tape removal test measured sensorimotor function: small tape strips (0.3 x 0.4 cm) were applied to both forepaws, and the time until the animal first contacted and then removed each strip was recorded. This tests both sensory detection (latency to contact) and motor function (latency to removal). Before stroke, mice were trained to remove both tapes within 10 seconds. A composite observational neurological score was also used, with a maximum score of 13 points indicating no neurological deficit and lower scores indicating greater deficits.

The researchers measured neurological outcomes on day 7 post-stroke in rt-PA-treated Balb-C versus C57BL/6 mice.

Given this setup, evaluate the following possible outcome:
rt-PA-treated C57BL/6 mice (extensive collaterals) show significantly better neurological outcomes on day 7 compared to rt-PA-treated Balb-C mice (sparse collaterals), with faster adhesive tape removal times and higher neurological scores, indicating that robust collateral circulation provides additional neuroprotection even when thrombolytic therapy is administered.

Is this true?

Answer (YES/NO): YES